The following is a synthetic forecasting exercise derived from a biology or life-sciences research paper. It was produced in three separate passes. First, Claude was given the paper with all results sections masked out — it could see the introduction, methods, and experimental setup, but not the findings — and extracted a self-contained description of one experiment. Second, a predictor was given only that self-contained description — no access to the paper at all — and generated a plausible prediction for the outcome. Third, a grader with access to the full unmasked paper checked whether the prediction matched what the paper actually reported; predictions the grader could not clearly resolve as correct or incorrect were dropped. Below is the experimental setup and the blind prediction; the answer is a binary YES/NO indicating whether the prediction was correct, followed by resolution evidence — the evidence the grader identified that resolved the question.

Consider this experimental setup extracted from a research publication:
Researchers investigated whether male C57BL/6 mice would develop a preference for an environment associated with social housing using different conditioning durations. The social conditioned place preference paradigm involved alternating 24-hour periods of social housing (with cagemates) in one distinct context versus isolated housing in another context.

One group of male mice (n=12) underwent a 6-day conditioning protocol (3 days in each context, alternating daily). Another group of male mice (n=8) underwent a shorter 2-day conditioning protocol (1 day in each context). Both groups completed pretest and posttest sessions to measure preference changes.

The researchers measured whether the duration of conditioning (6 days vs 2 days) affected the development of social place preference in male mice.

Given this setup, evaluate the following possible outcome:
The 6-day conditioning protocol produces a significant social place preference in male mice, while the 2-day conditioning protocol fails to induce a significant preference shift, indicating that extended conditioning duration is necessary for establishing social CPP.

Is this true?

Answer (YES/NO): YES